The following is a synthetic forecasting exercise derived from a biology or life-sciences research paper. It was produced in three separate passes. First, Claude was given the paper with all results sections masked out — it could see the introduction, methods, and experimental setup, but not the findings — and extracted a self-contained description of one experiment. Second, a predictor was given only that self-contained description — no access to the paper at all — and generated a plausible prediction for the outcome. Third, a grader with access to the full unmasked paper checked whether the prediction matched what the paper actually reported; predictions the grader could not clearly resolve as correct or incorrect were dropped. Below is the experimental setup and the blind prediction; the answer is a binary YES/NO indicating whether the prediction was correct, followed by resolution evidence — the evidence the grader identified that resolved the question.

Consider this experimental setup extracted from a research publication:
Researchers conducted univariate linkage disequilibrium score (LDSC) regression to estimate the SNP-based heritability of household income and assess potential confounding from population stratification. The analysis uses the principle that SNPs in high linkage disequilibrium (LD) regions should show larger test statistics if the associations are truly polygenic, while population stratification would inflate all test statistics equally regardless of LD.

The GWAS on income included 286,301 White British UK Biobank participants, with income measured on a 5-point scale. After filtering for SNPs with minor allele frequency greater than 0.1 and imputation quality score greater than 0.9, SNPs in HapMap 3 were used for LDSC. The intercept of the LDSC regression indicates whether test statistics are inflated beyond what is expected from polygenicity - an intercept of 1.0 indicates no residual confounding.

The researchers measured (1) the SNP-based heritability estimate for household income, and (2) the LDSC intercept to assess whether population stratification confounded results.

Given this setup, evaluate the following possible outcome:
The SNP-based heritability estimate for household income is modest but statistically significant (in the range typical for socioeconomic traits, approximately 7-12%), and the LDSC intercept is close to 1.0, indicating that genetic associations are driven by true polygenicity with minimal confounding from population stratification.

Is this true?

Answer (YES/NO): YES